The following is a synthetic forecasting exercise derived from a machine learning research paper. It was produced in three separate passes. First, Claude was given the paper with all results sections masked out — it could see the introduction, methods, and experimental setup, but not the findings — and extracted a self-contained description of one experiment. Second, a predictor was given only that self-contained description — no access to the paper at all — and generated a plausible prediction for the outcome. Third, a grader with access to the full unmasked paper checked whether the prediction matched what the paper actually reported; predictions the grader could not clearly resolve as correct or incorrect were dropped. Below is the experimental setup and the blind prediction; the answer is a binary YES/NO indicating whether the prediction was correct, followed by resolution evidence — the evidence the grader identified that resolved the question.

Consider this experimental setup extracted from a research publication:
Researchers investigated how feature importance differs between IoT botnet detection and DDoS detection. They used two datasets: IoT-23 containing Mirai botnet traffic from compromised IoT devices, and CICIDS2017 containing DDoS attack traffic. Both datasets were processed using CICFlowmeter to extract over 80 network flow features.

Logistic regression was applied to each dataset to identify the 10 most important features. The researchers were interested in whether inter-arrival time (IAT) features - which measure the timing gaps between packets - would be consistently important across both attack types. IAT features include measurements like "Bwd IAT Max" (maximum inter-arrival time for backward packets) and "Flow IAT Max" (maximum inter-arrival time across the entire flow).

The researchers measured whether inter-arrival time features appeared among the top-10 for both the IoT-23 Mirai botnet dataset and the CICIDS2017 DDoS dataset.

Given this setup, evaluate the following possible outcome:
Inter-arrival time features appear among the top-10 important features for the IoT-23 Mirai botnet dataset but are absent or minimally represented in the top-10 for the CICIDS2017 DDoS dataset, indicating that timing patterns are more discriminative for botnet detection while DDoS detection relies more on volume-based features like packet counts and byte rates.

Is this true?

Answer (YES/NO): YES